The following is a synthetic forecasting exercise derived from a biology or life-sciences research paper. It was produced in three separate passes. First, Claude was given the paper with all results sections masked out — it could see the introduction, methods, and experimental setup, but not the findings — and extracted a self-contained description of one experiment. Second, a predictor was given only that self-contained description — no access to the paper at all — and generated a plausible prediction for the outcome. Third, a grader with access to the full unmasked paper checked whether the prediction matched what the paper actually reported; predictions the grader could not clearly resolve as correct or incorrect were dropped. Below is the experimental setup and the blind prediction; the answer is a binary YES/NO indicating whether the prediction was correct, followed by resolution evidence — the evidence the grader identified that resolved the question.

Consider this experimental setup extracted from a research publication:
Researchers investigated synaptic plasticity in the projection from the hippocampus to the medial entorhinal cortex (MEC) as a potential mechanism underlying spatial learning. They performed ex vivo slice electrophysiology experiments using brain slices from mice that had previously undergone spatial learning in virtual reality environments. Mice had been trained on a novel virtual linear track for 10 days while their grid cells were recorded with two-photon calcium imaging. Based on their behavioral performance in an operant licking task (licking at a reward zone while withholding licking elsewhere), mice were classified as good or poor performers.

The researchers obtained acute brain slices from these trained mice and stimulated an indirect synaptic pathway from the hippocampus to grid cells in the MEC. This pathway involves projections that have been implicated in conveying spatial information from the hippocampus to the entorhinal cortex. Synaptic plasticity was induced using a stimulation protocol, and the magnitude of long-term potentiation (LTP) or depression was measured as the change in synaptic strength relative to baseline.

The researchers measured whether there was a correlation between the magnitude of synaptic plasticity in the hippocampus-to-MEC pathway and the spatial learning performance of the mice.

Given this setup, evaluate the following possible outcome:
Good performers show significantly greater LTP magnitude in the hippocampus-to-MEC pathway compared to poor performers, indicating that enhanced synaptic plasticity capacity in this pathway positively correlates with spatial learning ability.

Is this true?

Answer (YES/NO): YES